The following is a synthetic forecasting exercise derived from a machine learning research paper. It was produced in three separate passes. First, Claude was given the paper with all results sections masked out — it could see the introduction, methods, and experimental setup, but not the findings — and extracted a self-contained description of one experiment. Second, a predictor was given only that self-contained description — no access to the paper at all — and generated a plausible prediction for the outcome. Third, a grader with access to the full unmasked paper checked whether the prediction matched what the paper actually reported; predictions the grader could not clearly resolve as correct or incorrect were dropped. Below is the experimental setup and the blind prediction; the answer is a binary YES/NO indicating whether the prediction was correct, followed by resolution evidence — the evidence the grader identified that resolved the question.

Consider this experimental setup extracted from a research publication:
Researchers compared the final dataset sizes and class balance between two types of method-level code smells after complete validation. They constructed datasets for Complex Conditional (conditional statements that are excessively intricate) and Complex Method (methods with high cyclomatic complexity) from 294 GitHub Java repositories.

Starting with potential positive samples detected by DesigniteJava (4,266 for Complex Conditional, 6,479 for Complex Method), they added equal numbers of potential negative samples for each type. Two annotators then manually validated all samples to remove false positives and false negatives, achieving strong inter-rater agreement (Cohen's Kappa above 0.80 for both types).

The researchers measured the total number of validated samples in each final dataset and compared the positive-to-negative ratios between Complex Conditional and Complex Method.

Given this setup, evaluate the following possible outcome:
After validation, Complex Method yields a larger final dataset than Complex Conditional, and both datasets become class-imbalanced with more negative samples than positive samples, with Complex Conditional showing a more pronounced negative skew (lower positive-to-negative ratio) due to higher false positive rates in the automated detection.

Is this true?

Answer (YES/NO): YES